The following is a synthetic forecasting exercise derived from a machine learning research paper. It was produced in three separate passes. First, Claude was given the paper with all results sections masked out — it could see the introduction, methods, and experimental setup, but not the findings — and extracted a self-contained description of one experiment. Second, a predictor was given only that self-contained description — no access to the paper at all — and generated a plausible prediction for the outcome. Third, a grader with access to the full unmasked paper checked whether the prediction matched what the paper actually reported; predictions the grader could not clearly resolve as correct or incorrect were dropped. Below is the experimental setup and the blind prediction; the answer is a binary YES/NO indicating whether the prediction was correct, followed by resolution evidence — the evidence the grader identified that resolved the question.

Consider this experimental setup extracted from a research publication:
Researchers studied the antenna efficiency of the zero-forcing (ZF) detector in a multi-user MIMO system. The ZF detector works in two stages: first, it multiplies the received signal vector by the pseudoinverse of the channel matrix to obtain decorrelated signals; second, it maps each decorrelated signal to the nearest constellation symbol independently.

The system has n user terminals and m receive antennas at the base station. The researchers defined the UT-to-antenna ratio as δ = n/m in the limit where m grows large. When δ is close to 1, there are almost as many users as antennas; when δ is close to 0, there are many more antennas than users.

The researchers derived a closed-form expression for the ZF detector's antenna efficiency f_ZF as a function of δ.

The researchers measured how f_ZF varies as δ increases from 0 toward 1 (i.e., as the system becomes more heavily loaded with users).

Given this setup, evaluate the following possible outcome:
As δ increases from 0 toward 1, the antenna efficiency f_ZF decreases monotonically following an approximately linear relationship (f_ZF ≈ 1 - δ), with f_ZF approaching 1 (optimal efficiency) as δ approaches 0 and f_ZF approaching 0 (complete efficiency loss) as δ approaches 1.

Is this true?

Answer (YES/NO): NO